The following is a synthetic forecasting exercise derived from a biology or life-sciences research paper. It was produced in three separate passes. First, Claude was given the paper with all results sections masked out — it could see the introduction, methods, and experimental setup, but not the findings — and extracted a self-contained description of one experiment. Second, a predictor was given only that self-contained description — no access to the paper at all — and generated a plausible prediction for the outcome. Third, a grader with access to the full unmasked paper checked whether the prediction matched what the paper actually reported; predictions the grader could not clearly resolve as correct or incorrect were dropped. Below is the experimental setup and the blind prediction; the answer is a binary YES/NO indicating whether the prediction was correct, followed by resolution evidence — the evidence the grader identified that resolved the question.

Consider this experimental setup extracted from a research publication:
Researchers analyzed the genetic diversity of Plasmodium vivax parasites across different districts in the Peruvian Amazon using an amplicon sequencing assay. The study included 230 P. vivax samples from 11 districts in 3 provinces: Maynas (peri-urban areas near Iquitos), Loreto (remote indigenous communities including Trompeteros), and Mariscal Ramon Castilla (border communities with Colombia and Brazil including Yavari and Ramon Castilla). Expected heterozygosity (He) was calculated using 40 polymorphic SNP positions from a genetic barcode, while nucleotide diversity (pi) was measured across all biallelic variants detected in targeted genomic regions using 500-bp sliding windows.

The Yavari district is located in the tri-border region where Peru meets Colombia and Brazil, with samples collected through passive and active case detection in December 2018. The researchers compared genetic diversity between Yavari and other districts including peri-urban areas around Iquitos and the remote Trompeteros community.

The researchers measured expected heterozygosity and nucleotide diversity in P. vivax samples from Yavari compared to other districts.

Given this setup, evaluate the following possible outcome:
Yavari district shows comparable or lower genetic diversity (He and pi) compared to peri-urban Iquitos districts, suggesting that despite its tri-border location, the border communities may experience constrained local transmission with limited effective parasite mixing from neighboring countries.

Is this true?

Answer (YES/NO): NO